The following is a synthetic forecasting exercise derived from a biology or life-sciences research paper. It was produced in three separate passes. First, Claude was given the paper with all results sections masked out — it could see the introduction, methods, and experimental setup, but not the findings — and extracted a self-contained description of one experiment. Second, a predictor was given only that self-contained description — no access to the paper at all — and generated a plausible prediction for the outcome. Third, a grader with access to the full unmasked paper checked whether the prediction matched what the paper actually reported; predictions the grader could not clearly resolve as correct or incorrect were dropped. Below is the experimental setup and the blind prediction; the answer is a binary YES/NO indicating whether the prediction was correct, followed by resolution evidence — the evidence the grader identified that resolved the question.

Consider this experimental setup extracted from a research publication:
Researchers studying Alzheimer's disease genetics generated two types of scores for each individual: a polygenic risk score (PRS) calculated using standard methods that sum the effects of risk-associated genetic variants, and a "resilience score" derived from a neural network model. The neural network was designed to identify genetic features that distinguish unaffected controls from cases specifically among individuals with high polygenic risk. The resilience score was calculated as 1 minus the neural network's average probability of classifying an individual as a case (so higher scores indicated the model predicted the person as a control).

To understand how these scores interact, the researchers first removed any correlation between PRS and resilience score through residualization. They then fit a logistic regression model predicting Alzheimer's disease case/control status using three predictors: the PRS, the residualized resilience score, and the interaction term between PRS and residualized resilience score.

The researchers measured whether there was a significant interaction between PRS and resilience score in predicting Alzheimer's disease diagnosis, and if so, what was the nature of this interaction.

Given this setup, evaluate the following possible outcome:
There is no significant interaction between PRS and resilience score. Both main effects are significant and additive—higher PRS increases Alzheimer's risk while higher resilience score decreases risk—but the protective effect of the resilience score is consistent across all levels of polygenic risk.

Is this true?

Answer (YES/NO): NO